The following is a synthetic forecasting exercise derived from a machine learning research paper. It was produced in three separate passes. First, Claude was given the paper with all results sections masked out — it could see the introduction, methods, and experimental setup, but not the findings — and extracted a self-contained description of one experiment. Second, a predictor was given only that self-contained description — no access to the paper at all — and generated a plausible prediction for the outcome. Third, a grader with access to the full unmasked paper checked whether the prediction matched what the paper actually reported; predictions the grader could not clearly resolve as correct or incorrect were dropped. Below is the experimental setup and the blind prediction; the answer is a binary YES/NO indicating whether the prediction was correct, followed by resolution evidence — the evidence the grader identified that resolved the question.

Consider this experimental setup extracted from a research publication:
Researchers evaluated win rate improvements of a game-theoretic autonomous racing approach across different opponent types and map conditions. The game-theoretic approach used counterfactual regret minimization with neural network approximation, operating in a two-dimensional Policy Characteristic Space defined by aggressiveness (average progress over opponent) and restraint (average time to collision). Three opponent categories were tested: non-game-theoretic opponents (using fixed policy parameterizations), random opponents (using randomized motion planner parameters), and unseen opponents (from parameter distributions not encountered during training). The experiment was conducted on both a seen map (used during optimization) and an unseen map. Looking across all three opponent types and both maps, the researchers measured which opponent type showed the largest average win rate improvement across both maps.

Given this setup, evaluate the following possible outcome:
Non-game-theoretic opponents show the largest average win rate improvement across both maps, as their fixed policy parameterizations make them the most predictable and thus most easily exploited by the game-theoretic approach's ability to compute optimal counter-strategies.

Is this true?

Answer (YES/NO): NO